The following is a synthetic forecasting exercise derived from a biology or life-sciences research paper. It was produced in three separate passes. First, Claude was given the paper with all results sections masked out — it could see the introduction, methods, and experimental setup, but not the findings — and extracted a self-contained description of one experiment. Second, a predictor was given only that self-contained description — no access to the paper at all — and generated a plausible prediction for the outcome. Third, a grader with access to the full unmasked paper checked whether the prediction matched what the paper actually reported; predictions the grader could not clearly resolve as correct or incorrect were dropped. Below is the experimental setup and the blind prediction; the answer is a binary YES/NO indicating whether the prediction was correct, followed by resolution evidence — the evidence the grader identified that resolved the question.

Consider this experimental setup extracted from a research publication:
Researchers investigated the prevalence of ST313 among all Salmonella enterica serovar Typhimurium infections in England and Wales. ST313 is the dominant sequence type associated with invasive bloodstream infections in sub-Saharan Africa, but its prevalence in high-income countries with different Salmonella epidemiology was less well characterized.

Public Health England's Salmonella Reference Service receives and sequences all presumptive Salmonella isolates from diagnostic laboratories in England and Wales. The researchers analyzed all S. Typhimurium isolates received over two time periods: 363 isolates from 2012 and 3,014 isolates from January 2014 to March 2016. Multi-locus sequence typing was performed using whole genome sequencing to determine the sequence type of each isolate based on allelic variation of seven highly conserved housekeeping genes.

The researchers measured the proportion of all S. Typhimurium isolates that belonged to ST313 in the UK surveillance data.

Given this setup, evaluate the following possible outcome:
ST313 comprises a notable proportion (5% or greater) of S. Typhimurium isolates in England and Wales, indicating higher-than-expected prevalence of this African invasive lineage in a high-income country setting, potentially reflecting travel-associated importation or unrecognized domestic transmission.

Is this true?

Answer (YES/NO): NO